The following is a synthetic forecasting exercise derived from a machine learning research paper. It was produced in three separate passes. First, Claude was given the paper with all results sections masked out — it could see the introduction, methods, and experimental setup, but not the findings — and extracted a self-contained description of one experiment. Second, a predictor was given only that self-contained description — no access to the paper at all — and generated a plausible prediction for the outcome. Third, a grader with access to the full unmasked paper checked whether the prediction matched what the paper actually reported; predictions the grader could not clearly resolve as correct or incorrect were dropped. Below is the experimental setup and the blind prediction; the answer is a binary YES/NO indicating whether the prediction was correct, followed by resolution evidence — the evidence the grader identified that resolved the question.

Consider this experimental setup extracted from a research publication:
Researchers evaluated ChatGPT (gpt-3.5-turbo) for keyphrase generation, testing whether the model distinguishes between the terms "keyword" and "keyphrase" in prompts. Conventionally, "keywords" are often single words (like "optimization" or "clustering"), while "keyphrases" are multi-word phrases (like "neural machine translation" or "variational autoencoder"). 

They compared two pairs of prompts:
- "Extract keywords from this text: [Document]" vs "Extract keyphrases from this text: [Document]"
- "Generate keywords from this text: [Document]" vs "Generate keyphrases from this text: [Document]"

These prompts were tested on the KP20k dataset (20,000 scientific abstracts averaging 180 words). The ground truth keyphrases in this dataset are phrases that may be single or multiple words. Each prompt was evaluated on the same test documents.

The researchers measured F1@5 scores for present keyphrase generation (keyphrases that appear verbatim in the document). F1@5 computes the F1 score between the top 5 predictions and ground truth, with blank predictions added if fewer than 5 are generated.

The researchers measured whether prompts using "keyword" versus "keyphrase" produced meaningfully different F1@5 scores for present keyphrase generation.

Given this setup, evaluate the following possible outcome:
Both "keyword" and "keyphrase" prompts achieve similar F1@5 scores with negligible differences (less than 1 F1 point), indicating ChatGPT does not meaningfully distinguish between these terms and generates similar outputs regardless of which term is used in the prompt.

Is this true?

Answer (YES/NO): NO